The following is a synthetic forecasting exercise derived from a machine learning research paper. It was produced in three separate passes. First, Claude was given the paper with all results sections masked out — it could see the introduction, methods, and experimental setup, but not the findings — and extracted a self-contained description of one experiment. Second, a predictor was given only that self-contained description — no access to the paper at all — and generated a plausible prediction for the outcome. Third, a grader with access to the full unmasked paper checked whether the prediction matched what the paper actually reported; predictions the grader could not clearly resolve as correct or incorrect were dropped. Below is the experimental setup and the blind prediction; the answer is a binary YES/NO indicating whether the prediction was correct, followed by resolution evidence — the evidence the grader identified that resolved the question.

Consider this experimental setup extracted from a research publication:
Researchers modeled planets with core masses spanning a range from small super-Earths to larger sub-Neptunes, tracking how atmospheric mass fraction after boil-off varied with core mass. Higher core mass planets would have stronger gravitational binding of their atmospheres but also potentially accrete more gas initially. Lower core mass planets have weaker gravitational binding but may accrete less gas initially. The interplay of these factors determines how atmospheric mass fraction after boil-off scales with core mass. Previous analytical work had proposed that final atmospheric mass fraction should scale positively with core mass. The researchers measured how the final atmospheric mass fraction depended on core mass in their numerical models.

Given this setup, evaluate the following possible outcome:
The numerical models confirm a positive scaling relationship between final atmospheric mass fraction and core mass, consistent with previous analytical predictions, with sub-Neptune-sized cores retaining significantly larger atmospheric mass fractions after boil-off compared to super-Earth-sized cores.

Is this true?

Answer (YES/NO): NO